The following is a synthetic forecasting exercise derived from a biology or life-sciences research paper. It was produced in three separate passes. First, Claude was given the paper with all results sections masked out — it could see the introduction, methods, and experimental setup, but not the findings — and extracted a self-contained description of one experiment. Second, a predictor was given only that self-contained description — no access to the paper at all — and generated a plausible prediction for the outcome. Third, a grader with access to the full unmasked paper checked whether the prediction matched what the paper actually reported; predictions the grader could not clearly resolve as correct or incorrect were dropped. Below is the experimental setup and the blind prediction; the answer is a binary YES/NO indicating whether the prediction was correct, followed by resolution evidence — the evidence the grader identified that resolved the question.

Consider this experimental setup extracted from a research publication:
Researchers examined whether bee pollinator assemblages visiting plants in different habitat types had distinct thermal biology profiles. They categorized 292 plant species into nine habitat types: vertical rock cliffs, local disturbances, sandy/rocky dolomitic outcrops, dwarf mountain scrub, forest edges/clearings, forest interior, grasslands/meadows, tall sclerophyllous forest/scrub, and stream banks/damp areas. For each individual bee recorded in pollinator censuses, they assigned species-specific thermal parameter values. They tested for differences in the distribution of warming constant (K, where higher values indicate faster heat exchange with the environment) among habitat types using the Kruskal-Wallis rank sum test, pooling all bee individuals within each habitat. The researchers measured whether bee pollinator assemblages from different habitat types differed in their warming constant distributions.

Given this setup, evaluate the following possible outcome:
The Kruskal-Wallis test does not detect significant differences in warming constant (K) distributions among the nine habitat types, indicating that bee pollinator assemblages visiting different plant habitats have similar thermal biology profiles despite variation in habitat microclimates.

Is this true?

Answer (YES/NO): NO